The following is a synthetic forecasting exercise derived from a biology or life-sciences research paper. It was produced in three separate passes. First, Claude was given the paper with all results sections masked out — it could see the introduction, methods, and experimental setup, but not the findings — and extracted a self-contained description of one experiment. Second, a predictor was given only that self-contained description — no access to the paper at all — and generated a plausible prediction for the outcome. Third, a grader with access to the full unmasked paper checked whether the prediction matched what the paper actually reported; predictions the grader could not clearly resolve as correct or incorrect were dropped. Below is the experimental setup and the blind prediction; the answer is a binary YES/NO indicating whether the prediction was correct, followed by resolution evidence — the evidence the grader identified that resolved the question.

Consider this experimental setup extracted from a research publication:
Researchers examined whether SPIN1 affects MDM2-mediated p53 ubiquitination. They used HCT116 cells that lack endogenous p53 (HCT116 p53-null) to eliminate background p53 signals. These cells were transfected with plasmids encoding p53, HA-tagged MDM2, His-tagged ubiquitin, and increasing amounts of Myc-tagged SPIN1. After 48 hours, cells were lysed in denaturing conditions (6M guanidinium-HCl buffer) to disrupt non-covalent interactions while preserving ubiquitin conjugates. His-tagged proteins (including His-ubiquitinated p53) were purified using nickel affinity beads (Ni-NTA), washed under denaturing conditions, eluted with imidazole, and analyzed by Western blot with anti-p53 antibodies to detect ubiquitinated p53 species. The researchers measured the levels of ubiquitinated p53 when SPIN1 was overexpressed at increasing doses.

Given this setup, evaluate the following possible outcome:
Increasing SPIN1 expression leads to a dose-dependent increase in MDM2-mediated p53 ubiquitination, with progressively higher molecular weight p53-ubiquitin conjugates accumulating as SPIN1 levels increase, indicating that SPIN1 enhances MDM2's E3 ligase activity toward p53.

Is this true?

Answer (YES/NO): YES